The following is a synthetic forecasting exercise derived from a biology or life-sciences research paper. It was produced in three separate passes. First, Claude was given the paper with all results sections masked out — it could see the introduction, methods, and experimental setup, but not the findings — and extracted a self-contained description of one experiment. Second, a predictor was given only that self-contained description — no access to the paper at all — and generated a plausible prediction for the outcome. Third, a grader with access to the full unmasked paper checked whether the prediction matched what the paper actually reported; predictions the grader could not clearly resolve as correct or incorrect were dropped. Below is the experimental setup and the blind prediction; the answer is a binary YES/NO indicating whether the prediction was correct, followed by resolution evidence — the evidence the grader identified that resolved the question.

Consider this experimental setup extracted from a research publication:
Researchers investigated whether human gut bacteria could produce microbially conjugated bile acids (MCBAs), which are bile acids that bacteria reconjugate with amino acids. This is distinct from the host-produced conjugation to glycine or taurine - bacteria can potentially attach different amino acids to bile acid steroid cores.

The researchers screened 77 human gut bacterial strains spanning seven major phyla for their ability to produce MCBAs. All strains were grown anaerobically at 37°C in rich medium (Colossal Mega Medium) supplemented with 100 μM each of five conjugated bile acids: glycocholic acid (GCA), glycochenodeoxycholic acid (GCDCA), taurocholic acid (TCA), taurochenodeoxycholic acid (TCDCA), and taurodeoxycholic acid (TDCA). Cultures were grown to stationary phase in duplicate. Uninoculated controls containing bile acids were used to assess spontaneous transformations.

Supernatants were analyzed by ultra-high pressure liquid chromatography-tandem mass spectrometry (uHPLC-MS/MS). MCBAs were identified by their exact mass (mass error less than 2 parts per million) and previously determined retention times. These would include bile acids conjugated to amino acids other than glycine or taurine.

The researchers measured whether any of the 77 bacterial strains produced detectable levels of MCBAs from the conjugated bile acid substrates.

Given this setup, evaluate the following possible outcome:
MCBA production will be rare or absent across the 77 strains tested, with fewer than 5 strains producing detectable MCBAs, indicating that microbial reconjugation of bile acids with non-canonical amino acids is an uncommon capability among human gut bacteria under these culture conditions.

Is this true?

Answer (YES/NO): NO